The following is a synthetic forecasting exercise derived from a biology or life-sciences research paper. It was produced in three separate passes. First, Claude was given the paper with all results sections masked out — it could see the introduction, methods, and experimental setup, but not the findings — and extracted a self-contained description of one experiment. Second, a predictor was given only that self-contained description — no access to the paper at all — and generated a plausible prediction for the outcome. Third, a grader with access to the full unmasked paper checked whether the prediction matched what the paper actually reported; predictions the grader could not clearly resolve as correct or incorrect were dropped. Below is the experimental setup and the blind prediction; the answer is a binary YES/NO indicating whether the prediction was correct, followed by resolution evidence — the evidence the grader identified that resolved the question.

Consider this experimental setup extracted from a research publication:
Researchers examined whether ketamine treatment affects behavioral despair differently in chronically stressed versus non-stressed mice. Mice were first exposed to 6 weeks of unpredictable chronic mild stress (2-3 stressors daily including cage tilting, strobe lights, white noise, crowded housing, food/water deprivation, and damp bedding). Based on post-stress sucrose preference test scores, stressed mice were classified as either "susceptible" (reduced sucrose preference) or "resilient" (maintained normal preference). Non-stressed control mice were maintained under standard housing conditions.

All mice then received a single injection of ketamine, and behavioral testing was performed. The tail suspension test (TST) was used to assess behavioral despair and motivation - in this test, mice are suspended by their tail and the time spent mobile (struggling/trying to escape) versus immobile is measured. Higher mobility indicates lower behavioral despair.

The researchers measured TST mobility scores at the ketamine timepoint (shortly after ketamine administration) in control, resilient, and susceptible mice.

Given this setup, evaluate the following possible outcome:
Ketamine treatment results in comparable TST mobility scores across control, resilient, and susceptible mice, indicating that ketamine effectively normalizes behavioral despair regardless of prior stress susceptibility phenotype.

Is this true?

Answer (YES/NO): NO